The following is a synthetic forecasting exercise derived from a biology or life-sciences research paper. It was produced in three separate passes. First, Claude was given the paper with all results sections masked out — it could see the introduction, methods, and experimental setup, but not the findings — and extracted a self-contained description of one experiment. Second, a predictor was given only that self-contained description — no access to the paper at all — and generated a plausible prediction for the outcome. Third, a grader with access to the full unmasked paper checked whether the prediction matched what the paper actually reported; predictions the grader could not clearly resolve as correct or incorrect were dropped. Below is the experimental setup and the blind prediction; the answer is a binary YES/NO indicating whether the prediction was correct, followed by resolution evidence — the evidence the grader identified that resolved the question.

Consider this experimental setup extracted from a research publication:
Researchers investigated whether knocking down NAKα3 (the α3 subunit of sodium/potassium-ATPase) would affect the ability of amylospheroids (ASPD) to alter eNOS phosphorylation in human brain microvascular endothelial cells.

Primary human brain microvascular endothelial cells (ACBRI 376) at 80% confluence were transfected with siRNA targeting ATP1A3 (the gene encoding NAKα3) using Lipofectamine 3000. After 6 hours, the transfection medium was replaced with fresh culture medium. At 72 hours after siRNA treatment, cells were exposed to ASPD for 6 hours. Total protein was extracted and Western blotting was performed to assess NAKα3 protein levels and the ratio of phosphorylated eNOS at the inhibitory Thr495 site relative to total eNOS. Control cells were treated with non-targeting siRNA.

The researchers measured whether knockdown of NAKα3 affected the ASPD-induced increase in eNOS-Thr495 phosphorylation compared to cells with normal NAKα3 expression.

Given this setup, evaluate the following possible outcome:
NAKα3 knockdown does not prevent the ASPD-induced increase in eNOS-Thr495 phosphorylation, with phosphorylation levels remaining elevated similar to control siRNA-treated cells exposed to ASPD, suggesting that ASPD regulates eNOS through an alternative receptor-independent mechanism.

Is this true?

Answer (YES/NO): NO